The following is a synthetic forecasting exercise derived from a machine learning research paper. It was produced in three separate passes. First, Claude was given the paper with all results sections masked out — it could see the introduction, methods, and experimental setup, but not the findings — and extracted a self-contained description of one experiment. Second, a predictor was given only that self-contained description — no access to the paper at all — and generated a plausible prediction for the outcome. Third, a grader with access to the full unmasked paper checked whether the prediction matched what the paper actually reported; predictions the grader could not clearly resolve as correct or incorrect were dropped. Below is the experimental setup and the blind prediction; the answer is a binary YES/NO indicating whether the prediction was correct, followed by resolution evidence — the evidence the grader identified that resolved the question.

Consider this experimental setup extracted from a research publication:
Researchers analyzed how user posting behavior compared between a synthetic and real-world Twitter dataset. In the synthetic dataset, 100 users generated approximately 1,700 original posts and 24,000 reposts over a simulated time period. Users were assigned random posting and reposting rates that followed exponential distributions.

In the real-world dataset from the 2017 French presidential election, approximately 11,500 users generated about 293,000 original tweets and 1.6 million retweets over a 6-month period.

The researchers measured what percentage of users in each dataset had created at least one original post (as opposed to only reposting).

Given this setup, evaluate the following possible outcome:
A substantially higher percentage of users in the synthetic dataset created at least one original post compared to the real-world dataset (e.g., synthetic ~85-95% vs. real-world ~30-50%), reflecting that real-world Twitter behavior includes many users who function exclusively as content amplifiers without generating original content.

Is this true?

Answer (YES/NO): NO